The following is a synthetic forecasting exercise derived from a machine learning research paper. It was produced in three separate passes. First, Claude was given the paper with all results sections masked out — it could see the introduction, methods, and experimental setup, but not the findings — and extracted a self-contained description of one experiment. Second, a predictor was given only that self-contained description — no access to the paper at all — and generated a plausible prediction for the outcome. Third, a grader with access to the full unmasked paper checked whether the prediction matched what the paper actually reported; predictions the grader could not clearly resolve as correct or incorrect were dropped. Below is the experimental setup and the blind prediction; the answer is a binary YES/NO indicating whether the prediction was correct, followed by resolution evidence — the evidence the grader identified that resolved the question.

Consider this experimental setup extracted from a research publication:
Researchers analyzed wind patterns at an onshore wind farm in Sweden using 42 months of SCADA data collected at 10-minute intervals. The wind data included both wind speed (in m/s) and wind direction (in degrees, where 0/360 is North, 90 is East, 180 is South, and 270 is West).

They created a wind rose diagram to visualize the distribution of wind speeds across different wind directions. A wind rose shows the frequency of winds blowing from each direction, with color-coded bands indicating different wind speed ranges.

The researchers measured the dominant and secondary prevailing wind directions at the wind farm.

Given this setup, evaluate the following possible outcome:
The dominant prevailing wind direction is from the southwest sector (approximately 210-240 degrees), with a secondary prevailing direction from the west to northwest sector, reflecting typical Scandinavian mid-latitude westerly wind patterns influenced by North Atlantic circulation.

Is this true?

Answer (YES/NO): NO